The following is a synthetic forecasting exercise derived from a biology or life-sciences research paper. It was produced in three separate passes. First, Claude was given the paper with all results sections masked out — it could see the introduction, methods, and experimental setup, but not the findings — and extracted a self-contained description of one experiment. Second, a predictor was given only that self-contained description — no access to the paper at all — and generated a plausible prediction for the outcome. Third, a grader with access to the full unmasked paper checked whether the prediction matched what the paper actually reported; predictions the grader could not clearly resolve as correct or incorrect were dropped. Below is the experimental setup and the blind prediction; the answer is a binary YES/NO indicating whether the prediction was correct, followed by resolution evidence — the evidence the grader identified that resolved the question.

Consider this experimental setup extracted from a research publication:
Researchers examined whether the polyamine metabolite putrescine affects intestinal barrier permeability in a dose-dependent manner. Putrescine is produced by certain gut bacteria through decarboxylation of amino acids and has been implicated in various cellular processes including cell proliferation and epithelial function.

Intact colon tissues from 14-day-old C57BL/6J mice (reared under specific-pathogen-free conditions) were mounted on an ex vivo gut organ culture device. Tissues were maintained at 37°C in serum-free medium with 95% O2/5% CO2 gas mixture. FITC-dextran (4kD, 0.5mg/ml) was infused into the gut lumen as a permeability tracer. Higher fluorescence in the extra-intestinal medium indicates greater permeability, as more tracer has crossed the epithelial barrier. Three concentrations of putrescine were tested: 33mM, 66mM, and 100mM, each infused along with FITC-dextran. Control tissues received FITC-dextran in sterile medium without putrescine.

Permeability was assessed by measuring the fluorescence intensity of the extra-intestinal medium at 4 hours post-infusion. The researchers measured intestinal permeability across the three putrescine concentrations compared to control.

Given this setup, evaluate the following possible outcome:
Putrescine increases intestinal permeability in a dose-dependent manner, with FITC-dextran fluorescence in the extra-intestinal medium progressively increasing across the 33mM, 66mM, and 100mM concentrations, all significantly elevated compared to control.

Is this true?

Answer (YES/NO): NO